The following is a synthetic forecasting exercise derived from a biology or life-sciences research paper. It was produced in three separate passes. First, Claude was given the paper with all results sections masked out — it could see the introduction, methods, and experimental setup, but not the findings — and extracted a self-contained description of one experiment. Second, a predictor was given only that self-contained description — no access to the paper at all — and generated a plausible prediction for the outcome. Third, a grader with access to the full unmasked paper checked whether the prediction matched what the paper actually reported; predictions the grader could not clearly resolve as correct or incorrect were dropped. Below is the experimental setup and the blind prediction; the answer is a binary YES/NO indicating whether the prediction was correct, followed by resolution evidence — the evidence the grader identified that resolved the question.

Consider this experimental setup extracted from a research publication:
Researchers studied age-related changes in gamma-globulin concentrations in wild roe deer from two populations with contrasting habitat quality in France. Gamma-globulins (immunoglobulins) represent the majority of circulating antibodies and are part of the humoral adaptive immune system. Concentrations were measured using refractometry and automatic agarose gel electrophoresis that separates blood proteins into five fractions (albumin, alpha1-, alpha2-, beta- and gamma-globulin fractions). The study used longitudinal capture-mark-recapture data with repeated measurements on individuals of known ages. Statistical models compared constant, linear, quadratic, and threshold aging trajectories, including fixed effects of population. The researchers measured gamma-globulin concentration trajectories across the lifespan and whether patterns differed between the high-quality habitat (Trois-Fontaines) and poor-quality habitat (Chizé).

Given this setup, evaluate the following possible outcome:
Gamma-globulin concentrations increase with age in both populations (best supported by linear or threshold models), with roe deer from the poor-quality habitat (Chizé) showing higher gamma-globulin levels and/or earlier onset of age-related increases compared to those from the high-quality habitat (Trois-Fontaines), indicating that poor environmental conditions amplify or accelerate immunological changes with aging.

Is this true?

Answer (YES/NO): NO